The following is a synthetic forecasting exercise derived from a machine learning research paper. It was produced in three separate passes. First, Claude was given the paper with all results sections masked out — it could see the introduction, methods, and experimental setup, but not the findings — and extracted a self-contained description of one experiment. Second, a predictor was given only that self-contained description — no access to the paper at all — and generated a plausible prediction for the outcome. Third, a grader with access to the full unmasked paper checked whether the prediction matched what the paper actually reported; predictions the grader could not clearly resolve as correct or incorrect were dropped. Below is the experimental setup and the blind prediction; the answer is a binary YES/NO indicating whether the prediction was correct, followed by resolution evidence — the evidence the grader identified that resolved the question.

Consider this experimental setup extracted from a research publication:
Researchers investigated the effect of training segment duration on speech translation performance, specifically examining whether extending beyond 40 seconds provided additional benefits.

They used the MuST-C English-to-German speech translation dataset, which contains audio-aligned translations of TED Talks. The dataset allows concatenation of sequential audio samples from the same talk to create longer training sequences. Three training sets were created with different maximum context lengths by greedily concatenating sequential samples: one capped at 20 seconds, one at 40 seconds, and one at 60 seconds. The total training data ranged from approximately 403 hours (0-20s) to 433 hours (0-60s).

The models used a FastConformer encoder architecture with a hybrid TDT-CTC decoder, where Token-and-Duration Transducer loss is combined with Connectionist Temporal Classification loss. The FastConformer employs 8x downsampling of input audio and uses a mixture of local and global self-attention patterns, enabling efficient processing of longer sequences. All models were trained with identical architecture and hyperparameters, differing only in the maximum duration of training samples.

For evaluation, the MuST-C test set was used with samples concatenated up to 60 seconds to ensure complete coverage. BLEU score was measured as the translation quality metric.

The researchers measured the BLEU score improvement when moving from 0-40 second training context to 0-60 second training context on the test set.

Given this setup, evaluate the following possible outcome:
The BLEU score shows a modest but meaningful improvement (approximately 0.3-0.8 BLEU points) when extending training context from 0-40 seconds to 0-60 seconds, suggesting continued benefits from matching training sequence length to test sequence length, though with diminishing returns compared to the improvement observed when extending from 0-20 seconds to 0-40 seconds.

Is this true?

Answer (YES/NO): NO